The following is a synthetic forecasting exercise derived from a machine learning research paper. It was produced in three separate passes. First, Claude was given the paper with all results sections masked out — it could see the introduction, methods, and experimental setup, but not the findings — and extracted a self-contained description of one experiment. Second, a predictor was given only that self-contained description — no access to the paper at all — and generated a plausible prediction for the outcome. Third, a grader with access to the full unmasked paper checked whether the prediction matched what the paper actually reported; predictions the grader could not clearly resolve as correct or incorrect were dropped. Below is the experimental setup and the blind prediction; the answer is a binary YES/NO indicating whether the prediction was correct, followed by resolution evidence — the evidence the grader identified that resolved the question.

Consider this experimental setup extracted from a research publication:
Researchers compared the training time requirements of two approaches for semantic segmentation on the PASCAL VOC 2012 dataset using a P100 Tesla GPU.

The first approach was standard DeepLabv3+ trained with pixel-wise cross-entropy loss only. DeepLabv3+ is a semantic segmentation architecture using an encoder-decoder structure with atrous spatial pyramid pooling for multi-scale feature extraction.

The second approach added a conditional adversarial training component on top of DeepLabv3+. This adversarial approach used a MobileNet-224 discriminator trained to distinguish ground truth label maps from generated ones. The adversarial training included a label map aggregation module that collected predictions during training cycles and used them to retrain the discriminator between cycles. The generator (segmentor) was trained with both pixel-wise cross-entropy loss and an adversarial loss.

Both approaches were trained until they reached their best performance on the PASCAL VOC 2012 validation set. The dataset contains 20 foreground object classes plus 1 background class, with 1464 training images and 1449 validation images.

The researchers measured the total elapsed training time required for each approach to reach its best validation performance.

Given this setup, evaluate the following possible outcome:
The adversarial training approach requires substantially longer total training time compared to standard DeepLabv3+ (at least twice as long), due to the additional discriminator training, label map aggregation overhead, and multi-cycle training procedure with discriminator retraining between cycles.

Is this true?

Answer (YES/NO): YES